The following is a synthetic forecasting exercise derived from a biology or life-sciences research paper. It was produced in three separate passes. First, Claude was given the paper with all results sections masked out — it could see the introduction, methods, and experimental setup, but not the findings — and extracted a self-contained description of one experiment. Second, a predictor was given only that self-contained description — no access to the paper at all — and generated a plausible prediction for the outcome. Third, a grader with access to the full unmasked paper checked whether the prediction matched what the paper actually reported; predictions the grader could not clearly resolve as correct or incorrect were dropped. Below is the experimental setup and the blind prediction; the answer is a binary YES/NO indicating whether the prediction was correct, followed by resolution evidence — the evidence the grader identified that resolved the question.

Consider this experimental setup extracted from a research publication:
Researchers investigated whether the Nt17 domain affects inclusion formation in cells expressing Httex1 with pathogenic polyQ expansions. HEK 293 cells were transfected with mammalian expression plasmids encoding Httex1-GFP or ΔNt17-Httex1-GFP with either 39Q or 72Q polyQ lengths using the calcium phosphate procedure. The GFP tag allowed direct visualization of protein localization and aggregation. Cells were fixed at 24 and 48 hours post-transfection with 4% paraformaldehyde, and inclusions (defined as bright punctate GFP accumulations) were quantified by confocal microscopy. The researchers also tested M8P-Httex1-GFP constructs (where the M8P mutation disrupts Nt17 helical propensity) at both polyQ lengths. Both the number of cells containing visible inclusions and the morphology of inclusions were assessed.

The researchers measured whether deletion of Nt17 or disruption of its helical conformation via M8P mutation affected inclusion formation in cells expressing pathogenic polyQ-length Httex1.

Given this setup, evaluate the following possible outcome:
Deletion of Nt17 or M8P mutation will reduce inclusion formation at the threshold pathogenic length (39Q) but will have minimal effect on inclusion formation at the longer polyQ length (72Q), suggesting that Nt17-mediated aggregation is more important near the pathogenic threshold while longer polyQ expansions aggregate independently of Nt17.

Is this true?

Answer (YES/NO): NO